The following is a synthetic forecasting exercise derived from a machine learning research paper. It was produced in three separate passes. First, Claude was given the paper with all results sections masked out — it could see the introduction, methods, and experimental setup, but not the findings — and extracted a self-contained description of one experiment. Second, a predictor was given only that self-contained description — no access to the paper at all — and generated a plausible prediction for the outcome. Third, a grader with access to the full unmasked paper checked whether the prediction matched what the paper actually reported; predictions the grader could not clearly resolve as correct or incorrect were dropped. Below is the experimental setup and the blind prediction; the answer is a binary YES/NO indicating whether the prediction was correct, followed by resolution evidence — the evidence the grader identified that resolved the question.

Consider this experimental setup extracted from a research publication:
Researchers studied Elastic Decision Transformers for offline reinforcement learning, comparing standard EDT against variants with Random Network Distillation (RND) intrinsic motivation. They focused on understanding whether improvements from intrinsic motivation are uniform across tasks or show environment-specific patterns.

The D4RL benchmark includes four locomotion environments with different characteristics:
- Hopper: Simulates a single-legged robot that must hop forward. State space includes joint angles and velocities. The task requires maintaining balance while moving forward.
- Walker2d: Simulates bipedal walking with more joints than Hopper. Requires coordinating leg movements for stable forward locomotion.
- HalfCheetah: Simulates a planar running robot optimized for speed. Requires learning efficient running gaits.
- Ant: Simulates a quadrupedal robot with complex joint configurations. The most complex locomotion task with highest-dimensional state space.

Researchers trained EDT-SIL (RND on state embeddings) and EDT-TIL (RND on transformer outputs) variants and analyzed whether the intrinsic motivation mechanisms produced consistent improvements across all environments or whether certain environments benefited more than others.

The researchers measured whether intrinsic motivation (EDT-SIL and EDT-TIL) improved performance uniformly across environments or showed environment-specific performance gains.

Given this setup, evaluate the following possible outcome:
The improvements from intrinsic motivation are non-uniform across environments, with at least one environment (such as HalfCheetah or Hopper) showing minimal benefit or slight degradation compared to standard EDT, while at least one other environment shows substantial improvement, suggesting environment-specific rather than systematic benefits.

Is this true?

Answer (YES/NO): YES